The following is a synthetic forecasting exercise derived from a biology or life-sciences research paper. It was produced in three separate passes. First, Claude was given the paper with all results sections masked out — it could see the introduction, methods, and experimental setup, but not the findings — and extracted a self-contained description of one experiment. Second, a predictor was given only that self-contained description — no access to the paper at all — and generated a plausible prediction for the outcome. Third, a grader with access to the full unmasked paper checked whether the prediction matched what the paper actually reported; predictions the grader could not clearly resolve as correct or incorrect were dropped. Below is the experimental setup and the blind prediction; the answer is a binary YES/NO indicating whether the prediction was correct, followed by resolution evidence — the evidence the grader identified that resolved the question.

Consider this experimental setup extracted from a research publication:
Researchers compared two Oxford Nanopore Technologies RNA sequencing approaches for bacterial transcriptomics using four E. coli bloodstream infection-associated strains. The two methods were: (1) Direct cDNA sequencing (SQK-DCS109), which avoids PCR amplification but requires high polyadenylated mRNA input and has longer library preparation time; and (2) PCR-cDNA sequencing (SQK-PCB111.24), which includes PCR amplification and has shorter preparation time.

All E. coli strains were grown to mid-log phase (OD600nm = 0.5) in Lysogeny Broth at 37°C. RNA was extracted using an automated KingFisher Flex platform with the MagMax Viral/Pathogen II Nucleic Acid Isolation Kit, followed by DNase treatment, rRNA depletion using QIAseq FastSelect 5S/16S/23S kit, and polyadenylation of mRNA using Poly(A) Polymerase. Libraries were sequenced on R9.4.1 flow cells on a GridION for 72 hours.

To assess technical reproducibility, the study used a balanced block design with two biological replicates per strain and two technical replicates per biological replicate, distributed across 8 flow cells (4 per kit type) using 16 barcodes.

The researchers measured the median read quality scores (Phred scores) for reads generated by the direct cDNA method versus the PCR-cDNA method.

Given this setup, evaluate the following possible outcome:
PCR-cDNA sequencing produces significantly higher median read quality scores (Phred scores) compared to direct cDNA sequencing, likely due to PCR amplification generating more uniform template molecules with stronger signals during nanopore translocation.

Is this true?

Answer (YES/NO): NO